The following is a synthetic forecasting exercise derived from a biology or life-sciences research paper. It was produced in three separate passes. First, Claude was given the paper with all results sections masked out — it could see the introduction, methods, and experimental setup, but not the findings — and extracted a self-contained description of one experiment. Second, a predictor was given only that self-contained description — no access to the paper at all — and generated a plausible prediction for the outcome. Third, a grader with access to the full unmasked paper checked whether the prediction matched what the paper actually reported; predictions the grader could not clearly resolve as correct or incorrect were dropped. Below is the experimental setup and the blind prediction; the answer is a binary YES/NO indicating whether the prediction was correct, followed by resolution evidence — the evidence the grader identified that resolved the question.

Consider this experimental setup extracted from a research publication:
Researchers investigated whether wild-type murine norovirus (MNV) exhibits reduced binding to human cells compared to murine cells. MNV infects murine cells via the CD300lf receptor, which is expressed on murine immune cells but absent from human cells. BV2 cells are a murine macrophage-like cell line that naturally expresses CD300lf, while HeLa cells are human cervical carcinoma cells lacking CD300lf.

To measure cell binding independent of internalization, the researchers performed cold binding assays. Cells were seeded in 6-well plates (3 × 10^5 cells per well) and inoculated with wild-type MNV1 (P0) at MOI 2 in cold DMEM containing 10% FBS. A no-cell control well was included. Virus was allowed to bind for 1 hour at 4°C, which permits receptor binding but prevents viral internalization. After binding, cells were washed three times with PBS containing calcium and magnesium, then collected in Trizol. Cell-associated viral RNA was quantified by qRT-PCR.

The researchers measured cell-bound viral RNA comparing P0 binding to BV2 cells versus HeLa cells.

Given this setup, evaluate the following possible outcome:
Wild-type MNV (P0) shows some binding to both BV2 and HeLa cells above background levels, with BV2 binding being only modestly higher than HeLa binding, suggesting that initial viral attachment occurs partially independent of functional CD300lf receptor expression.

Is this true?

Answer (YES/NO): NO